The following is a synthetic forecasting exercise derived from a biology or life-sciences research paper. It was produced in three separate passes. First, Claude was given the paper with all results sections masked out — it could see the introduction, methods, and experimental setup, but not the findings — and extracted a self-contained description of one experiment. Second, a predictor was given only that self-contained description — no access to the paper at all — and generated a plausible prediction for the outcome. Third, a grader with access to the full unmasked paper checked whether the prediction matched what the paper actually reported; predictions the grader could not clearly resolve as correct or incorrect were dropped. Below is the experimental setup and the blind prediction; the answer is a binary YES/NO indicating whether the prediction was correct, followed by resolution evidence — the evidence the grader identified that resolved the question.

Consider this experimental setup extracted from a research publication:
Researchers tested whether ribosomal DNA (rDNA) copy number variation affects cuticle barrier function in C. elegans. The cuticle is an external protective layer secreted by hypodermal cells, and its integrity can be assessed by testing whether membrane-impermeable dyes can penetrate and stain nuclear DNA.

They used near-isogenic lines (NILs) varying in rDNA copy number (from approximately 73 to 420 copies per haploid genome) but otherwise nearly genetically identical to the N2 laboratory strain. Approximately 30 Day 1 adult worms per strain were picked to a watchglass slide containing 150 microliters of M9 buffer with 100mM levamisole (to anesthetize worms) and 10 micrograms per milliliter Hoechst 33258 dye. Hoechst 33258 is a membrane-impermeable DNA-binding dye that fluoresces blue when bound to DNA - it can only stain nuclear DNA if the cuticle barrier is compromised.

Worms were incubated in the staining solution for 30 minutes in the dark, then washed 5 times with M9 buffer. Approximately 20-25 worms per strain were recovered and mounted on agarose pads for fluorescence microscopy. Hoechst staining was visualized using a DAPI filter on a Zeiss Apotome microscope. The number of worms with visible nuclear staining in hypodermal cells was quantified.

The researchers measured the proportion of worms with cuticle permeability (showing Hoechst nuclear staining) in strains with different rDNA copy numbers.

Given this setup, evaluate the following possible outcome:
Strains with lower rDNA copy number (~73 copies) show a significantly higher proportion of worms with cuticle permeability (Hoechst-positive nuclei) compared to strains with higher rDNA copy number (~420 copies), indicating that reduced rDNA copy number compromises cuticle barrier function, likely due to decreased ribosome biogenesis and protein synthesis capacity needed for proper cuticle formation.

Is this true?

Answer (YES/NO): NO